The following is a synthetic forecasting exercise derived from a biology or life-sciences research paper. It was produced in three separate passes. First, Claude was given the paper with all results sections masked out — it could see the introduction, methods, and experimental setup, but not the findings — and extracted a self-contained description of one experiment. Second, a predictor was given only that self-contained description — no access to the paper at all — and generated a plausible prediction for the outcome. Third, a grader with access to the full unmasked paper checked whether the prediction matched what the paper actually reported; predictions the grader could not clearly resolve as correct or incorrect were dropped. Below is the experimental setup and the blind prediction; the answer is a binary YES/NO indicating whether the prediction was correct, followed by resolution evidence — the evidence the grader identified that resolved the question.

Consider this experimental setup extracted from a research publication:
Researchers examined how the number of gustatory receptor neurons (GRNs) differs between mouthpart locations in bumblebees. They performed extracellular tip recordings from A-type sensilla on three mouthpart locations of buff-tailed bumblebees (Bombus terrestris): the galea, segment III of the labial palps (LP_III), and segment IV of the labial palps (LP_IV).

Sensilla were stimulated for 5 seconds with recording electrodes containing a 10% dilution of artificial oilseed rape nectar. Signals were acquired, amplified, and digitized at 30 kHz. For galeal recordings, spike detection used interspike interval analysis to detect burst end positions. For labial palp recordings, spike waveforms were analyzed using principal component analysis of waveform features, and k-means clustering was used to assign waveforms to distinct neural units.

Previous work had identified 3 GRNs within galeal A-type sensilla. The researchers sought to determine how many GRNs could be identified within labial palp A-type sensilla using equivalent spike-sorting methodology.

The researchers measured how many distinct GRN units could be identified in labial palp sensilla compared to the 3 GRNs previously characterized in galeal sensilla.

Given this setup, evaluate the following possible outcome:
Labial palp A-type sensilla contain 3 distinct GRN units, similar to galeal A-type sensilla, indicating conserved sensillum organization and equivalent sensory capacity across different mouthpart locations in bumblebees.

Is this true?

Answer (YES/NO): NO